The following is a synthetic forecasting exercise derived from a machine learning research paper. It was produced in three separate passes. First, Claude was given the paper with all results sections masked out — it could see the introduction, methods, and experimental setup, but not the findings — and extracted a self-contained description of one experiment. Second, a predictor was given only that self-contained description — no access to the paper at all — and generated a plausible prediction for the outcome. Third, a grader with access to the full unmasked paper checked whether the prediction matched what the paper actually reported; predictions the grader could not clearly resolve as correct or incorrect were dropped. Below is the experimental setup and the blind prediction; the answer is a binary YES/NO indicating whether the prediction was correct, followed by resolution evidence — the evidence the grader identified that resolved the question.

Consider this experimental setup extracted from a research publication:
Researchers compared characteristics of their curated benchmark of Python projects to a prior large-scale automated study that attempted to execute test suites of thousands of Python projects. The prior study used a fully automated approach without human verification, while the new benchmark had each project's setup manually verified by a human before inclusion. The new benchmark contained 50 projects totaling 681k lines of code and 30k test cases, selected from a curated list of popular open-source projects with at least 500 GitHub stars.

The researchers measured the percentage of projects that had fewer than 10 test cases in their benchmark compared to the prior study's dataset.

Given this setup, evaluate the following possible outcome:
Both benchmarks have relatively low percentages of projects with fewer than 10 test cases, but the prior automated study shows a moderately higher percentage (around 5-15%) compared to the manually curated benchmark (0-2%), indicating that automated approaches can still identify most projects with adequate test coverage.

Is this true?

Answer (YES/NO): NO